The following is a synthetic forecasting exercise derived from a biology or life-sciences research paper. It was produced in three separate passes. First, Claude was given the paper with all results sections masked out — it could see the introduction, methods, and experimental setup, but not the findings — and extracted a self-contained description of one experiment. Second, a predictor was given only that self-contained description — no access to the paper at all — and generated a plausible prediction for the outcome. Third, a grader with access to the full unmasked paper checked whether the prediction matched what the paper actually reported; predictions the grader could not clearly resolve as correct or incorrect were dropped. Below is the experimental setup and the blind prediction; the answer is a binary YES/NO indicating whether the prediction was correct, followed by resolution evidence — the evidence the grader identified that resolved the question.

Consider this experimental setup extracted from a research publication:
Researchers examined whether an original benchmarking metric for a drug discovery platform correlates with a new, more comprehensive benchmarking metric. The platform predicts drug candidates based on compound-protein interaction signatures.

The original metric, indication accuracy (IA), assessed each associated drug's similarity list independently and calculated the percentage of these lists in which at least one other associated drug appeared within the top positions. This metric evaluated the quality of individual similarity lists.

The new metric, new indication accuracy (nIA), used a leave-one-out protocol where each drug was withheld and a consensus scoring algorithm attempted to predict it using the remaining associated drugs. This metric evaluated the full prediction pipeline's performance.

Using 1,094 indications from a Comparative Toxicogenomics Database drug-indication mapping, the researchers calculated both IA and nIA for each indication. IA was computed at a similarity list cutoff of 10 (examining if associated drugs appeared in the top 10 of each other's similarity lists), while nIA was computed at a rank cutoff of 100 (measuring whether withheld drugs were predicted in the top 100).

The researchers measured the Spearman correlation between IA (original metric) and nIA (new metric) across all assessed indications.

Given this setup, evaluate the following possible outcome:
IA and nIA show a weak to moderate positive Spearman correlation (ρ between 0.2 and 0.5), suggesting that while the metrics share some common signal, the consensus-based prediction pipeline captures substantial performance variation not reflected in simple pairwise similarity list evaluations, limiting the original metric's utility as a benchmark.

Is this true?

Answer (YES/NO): NO